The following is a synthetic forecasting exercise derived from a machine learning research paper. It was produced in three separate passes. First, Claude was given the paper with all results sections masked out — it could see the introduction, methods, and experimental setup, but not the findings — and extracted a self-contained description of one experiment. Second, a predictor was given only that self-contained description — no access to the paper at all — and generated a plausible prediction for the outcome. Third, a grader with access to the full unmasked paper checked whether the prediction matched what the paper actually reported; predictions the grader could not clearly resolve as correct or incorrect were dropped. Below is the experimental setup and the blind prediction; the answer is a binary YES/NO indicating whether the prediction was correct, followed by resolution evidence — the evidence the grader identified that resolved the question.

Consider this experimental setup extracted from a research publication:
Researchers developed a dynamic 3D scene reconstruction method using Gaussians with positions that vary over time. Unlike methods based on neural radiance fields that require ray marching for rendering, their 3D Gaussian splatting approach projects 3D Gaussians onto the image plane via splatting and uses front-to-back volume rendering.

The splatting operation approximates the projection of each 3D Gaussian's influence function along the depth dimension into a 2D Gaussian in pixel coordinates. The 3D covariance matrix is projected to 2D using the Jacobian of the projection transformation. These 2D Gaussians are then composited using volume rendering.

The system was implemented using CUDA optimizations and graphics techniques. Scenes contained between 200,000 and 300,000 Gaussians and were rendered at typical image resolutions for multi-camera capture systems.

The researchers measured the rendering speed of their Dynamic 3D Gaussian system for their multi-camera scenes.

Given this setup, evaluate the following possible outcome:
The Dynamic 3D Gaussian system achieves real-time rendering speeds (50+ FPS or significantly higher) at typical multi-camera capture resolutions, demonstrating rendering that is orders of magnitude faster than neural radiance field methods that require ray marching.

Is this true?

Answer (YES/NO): YES